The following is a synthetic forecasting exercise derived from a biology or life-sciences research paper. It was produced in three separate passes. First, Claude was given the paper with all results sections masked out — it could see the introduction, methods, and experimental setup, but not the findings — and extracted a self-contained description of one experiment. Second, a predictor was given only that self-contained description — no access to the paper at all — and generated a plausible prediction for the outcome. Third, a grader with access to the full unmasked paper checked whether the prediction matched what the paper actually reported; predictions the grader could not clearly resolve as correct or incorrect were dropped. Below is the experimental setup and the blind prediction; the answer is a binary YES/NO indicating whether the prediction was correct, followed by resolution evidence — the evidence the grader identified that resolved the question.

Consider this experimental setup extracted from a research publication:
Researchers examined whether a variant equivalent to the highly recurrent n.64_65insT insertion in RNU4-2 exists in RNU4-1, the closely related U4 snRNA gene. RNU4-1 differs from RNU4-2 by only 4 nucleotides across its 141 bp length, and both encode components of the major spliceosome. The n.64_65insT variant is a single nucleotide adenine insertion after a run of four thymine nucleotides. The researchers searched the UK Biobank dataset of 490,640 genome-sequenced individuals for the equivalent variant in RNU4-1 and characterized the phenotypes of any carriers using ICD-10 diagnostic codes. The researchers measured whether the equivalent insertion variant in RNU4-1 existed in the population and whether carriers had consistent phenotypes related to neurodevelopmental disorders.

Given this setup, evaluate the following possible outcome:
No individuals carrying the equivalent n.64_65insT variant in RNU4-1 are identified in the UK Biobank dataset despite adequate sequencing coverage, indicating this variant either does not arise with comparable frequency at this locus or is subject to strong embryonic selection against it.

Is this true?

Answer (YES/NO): NO